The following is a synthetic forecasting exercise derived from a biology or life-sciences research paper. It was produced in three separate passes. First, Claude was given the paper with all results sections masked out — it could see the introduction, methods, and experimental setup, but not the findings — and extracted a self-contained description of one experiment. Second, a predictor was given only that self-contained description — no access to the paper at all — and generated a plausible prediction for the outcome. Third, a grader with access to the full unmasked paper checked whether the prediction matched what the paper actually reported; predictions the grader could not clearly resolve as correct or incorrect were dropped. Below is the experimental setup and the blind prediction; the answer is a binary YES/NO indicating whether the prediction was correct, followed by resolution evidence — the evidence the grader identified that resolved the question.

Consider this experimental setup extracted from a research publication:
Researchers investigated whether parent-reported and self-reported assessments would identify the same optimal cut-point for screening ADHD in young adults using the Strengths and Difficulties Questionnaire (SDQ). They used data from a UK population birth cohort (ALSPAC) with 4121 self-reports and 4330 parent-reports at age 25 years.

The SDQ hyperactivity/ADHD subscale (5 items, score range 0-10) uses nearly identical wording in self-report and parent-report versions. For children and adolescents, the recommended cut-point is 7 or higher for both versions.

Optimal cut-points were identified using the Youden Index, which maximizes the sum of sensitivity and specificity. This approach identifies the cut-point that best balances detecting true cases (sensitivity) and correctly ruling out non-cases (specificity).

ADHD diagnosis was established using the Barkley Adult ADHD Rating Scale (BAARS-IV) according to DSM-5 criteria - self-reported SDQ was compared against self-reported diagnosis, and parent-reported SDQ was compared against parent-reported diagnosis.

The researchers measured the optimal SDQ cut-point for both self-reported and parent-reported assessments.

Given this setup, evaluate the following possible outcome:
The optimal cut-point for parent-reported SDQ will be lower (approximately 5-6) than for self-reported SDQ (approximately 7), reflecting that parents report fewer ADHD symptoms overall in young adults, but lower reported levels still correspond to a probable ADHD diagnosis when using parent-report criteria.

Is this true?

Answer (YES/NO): NO